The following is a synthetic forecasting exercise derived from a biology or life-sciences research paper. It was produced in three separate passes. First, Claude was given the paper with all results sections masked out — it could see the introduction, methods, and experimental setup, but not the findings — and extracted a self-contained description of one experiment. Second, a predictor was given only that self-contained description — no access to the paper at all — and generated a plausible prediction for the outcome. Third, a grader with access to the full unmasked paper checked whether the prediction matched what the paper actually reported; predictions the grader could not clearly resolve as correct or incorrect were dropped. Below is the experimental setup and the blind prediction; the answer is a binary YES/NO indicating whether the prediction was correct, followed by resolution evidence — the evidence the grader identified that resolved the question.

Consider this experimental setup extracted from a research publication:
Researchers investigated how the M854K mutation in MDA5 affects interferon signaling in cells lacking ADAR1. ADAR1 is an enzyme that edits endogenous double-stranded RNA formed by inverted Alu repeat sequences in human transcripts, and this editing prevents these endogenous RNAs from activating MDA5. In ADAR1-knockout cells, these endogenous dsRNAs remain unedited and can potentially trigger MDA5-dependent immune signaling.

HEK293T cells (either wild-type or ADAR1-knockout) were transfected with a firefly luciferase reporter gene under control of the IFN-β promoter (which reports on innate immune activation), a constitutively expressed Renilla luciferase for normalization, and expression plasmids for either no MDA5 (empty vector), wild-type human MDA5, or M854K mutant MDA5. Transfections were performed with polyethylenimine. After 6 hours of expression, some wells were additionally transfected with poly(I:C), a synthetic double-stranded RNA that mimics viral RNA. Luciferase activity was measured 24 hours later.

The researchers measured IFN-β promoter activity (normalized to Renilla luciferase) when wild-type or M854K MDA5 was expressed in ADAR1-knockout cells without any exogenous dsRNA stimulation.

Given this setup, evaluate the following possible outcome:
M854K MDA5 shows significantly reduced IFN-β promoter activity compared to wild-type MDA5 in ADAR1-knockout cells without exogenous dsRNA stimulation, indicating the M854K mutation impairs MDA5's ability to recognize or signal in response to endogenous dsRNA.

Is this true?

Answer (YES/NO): NO